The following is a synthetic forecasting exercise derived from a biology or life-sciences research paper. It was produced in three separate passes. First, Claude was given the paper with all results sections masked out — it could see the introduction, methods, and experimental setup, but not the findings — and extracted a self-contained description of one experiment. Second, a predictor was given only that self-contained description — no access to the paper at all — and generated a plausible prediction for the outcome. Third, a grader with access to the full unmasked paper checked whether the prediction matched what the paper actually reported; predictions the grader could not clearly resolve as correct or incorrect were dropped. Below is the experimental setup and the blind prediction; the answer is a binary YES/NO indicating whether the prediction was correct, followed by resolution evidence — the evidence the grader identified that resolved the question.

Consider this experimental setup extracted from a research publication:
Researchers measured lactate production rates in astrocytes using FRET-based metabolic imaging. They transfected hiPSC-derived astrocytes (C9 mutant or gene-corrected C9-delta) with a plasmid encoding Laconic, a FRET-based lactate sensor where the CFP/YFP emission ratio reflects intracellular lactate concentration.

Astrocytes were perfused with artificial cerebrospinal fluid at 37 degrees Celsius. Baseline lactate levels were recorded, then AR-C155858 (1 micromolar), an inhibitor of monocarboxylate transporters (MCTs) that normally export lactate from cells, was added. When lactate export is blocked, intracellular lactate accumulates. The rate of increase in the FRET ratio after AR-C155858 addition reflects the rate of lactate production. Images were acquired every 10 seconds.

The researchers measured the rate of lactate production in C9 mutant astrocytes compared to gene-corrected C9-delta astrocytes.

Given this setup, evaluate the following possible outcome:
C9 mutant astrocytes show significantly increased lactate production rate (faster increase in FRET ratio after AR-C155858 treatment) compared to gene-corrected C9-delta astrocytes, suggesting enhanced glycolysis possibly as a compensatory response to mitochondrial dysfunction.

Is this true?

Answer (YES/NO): NO